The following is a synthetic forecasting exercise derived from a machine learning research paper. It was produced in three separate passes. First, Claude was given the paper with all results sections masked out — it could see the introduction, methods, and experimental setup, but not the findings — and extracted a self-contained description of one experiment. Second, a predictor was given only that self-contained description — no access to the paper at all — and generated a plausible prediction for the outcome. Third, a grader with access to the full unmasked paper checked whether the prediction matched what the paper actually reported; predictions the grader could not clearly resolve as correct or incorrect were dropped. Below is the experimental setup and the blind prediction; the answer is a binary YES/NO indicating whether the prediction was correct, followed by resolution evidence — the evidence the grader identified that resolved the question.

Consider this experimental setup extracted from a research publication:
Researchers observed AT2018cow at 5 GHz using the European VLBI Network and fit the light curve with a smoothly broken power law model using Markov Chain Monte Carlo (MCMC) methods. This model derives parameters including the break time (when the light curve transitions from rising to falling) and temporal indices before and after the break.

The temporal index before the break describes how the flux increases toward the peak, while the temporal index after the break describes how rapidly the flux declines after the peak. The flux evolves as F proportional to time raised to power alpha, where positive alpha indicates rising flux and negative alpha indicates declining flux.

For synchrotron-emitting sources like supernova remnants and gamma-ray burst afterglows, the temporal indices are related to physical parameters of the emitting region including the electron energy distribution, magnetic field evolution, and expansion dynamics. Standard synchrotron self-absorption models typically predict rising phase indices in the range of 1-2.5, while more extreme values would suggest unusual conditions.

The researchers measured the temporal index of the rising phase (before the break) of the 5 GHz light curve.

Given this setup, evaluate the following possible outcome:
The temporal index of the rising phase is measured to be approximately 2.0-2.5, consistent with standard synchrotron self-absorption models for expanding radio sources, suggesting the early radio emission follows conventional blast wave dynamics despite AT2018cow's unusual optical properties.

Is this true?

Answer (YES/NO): NO